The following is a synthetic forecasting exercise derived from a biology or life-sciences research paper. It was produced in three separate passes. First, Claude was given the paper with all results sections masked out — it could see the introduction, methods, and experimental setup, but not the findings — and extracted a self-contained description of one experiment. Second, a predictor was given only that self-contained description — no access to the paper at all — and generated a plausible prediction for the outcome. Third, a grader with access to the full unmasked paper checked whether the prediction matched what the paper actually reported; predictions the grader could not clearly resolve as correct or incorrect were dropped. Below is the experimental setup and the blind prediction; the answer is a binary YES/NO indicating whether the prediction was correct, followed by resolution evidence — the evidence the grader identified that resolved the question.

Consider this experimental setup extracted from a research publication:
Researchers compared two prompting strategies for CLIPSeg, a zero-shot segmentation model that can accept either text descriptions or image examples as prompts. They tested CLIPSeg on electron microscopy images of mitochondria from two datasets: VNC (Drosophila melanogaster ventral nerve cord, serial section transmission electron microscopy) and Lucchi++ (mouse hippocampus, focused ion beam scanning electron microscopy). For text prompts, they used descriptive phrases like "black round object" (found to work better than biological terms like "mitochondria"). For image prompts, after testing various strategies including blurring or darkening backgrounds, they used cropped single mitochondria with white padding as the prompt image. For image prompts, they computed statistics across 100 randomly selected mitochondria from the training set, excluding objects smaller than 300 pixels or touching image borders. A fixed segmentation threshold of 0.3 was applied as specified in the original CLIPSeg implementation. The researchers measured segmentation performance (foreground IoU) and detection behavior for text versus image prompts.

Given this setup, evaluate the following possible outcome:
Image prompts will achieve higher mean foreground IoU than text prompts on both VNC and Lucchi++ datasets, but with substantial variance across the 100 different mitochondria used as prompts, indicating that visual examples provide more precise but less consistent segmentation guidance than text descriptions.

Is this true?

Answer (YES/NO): NO